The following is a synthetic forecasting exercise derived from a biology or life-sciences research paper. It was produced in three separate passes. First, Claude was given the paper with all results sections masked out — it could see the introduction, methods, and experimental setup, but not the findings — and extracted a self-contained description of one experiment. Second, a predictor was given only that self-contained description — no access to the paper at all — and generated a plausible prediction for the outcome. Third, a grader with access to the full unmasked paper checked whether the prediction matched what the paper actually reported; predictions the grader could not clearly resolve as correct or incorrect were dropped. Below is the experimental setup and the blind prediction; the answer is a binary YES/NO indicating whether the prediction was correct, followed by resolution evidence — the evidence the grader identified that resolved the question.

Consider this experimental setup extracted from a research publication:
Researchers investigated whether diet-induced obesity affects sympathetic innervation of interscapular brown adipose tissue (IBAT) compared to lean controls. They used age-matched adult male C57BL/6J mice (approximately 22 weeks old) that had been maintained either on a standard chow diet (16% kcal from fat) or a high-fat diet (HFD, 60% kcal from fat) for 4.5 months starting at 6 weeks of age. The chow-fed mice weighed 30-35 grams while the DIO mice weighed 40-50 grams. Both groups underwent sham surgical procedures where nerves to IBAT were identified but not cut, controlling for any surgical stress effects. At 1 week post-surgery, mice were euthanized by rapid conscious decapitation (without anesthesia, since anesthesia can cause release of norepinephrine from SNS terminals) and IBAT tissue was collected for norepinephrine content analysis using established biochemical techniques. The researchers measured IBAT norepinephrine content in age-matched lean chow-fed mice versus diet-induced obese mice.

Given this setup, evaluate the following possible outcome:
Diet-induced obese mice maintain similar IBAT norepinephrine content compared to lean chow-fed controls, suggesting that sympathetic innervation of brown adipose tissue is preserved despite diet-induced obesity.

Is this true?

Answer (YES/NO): NO